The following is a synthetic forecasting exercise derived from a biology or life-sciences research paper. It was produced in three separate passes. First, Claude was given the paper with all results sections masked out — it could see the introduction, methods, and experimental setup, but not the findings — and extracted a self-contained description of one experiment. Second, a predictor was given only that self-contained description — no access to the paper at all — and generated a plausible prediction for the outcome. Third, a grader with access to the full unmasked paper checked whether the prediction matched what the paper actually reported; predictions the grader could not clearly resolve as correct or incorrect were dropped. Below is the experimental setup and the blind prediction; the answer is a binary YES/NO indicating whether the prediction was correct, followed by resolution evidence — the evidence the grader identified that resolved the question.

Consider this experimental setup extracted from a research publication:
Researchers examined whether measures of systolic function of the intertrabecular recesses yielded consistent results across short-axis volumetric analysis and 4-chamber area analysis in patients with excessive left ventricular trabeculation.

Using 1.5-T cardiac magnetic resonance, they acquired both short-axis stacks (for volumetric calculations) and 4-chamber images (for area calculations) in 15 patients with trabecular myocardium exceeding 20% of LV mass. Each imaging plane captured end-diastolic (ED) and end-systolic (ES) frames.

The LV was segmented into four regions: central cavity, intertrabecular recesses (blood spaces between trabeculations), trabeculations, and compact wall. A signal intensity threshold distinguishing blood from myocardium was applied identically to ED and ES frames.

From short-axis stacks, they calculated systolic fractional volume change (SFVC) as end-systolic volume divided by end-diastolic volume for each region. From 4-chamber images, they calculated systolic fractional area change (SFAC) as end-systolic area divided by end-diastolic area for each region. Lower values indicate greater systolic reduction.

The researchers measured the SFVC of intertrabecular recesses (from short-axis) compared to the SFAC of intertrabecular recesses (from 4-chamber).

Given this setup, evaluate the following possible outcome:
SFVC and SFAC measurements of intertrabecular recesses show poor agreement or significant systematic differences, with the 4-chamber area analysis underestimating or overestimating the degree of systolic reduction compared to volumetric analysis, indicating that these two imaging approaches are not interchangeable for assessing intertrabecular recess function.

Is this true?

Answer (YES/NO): NO